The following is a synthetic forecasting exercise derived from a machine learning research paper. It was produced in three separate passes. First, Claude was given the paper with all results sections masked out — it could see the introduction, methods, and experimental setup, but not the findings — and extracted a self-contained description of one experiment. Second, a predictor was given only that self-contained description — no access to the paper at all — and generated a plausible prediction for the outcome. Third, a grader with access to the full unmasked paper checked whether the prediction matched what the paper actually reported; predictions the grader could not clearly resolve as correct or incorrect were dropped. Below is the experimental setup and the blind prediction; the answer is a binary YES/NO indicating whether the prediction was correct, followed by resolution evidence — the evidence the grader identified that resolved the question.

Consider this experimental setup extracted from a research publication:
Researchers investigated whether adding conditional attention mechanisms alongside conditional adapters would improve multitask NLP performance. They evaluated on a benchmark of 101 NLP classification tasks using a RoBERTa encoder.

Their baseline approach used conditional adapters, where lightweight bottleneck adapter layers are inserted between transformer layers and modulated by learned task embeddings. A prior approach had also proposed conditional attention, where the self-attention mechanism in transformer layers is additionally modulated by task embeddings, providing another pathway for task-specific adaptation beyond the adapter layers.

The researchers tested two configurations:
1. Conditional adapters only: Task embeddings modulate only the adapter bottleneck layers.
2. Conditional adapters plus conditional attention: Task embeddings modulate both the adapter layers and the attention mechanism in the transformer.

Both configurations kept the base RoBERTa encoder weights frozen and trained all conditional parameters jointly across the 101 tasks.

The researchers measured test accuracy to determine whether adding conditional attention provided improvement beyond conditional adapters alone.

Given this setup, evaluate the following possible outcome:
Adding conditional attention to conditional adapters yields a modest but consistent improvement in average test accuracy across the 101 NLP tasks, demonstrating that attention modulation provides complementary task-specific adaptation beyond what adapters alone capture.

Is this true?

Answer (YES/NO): NO